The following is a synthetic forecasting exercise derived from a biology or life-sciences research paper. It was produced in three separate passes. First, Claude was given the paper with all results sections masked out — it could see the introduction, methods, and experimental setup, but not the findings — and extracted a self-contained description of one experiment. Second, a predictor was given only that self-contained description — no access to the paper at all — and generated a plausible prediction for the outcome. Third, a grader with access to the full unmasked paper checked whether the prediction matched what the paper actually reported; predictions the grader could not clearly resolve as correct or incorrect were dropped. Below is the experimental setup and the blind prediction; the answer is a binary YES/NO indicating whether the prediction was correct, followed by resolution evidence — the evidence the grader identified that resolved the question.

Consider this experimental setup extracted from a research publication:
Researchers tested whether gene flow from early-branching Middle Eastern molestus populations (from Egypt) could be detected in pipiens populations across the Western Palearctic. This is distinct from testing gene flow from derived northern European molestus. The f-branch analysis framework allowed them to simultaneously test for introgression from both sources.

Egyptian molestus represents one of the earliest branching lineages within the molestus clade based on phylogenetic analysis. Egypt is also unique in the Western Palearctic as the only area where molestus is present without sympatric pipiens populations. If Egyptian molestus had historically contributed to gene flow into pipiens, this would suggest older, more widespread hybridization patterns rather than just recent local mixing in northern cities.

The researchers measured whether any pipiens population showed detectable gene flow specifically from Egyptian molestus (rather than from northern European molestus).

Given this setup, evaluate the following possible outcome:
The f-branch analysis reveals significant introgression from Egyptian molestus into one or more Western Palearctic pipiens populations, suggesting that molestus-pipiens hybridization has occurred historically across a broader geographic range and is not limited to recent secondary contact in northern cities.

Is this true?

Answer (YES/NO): NO